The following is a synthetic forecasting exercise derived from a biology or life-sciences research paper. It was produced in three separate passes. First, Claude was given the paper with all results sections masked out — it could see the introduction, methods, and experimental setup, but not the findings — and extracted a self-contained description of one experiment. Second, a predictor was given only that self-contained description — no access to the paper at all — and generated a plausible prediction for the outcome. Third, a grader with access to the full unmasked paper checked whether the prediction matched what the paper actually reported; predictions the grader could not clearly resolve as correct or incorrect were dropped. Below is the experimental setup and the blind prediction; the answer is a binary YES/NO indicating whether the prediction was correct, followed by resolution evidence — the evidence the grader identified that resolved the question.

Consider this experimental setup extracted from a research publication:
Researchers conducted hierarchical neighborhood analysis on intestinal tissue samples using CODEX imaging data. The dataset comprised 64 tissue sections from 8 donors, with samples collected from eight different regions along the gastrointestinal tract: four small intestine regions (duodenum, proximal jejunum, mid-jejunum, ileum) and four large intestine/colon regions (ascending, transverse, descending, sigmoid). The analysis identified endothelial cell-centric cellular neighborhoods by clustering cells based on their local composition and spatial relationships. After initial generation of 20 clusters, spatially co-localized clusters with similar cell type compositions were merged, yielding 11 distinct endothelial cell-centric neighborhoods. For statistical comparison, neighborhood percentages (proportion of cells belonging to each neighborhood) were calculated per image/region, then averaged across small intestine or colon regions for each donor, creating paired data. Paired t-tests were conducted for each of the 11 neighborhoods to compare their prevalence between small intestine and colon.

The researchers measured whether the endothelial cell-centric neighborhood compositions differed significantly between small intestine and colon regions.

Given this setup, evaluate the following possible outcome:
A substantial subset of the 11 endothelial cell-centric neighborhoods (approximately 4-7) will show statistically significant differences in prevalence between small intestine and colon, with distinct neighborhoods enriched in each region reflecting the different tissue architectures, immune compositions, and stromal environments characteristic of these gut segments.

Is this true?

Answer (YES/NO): YES